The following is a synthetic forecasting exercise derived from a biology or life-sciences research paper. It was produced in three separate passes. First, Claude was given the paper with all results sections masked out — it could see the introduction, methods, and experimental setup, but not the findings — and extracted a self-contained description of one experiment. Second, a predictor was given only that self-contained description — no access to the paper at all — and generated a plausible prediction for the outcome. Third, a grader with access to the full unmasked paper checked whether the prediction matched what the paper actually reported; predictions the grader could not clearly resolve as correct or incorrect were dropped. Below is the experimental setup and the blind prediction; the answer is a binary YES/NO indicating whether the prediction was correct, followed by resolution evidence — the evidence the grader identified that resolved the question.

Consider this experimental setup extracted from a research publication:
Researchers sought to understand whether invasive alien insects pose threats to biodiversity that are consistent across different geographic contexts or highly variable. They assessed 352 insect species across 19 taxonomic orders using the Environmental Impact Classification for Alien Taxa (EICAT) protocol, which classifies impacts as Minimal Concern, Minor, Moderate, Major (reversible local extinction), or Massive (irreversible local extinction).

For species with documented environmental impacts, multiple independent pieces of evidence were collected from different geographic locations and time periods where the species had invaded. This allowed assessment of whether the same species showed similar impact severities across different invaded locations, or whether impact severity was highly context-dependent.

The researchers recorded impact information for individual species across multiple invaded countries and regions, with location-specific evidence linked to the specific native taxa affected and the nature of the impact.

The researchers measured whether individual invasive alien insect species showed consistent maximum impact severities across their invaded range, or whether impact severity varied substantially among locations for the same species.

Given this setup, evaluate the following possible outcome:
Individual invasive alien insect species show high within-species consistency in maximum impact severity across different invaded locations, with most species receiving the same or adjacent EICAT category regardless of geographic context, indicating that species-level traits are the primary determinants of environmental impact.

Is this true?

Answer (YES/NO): NO